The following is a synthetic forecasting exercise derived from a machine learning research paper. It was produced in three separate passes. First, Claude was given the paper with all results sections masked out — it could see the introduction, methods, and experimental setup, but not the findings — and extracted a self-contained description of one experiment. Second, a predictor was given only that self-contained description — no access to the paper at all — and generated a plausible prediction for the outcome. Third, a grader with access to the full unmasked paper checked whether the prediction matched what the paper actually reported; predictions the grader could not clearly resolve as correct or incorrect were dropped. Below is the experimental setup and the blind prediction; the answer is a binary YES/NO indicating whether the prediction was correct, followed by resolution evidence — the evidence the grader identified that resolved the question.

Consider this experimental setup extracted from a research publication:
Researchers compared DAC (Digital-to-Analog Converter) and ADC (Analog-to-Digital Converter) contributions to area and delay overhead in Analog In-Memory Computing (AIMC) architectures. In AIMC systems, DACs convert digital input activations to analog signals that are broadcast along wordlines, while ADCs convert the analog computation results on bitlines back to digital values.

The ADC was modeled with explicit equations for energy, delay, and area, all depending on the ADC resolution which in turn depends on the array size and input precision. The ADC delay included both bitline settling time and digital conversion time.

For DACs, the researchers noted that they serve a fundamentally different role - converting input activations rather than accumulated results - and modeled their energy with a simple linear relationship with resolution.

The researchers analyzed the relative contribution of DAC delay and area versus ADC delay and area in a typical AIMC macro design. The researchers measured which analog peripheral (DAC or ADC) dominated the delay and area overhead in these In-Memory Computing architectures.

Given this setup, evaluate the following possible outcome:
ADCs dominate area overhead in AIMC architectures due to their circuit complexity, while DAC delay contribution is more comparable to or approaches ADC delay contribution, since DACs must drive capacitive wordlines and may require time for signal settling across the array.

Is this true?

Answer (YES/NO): NO